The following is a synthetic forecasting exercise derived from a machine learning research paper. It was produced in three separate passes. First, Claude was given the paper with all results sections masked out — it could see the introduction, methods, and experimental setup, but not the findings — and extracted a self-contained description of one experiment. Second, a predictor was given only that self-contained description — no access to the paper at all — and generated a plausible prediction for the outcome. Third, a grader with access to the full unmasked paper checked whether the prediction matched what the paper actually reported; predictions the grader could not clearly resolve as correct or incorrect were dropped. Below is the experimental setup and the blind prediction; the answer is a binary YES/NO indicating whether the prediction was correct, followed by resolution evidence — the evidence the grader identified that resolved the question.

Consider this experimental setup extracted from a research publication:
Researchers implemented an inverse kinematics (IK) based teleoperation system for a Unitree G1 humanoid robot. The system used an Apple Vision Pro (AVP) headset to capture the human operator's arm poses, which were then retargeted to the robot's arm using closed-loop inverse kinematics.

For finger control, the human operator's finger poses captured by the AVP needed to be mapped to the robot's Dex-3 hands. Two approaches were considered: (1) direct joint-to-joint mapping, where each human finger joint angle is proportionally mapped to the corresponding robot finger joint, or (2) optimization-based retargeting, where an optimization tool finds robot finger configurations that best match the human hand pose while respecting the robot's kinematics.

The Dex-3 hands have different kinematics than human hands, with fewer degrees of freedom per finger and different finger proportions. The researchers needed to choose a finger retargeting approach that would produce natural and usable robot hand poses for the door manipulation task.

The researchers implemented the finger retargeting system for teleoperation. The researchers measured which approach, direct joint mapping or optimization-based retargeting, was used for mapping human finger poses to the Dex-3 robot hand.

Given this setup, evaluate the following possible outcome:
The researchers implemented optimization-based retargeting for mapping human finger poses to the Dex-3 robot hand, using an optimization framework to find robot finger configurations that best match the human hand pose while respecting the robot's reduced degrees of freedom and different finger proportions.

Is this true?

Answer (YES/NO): YES